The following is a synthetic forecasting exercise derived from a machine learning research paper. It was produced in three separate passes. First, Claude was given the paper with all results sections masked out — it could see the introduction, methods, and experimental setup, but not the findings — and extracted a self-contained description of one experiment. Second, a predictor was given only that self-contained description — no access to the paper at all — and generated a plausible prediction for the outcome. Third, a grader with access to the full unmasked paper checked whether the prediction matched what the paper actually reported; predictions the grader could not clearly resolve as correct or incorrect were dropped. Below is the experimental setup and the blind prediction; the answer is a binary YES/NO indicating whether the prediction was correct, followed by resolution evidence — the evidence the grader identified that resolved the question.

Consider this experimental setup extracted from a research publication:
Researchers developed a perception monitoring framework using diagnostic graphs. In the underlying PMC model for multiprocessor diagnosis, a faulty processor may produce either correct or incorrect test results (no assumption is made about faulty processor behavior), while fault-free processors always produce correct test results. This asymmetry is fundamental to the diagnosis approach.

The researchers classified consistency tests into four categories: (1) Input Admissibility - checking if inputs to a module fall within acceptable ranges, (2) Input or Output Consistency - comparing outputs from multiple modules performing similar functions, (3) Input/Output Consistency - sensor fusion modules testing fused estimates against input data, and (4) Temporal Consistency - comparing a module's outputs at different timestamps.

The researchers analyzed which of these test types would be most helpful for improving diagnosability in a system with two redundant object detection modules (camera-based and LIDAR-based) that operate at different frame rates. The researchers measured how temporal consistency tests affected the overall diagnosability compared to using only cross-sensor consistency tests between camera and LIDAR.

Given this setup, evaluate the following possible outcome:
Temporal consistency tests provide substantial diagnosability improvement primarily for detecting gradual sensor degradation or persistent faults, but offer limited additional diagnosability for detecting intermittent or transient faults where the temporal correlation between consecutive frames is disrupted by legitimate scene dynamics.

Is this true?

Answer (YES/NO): NO